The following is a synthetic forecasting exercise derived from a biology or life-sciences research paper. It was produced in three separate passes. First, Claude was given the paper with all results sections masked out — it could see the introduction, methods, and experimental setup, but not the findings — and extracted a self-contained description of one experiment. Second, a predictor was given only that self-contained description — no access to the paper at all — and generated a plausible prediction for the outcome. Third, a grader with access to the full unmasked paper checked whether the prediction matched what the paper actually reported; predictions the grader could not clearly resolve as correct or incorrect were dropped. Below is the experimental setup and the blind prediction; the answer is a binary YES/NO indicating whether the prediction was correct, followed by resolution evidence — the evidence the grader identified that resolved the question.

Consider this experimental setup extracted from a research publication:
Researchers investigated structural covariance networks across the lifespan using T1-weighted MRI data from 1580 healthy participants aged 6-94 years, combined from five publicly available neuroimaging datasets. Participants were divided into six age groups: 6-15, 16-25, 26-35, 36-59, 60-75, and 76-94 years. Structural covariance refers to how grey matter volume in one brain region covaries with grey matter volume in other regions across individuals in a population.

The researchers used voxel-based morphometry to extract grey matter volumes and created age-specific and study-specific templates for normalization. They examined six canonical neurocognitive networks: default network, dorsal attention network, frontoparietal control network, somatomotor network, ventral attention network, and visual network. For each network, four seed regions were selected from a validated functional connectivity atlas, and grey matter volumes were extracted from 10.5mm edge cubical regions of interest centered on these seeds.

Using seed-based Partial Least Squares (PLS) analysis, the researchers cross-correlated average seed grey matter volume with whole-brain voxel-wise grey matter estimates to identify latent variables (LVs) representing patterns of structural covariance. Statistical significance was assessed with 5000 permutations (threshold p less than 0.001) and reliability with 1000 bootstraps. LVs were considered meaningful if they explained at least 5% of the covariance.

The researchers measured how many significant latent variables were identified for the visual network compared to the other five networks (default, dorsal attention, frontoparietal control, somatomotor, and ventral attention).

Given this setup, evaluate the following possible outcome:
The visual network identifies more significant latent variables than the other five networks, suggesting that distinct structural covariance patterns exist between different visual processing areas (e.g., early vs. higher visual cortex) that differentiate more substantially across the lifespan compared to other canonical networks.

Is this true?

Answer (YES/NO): NO